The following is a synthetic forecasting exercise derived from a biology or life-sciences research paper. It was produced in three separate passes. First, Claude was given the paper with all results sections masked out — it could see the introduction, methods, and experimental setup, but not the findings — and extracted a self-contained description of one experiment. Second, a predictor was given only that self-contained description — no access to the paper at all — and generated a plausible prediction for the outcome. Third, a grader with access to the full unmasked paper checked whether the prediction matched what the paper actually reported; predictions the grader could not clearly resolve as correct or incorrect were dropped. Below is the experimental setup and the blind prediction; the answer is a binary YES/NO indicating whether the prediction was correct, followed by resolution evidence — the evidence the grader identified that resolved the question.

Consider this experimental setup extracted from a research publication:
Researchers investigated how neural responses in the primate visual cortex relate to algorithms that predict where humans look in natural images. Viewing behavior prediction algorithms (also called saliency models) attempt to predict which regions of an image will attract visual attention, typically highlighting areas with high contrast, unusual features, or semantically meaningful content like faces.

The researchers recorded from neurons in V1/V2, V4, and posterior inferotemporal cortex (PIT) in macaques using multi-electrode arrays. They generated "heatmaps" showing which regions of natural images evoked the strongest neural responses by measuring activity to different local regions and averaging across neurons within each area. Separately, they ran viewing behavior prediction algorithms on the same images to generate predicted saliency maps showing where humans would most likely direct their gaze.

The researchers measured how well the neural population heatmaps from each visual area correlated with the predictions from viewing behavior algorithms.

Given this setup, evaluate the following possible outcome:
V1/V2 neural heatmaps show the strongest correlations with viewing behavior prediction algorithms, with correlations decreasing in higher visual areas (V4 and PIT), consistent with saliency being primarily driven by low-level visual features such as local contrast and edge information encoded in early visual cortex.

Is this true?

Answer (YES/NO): NO